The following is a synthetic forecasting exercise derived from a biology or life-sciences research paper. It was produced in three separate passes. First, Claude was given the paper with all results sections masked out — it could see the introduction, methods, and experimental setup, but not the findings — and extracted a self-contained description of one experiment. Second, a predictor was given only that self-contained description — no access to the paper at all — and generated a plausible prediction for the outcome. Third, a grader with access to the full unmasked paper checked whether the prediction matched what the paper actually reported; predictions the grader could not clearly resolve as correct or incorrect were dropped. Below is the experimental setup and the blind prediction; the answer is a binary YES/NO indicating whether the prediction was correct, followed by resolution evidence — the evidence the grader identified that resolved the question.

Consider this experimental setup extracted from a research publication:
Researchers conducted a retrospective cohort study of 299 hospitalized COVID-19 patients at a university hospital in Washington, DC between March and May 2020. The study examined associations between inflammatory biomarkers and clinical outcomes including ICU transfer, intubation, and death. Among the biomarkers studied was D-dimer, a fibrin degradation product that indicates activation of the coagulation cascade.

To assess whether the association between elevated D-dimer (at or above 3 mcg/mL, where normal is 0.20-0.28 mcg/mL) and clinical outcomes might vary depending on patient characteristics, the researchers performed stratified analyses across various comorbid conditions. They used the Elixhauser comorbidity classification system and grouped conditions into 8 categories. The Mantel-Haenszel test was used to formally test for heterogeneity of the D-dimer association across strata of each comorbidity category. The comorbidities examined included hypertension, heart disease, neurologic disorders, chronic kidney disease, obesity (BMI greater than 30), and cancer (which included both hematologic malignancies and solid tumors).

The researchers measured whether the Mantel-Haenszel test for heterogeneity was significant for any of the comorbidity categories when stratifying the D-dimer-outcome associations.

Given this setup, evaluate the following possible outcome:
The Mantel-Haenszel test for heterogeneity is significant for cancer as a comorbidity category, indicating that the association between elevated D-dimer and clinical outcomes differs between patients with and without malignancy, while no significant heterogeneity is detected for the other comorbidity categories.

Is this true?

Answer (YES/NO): YES